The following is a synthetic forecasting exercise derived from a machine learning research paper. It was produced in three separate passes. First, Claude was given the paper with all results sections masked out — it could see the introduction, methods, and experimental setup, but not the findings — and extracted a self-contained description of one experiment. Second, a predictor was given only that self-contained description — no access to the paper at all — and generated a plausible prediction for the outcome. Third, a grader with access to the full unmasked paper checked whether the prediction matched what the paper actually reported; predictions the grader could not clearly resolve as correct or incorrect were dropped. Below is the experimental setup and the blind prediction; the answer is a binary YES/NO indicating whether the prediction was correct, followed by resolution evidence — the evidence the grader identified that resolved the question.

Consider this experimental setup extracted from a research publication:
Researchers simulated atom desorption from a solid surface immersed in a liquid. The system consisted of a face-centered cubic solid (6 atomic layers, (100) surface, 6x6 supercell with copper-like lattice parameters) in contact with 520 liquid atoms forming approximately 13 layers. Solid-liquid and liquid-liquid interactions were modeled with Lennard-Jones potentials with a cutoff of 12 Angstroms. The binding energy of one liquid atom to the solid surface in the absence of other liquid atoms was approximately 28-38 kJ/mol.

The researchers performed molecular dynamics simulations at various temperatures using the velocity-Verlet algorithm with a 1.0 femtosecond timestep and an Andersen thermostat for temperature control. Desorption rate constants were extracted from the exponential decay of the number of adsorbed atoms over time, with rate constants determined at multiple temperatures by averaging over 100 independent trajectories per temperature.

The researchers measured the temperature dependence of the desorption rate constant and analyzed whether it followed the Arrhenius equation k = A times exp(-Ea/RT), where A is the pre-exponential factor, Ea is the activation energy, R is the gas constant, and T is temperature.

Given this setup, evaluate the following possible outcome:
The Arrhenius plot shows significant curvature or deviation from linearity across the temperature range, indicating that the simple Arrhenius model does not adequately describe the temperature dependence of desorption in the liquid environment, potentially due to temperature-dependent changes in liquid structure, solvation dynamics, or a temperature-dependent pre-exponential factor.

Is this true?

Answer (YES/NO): NO